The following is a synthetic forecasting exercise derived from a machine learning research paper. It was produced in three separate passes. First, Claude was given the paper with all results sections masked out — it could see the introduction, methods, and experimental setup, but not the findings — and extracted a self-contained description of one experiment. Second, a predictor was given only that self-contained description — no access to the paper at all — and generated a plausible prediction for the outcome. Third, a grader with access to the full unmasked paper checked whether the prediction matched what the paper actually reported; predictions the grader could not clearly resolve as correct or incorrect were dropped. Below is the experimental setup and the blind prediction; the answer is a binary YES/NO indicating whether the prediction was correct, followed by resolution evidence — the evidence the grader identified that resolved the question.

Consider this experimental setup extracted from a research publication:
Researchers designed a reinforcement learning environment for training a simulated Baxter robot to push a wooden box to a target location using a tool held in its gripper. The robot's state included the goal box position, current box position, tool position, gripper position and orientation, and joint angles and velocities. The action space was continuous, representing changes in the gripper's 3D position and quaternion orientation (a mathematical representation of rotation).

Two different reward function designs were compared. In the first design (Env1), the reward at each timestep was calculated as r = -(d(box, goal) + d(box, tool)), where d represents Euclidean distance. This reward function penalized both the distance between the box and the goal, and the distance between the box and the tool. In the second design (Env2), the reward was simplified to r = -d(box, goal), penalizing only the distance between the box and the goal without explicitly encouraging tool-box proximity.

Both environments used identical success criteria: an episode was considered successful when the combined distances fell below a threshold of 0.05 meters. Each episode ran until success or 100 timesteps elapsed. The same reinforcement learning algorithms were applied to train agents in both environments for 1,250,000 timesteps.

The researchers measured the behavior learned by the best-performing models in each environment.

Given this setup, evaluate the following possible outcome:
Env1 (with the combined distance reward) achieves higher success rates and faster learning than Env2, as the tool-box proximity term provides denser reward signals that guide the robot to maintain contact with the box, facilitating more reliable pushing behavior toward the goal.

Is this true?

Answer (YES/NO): NO